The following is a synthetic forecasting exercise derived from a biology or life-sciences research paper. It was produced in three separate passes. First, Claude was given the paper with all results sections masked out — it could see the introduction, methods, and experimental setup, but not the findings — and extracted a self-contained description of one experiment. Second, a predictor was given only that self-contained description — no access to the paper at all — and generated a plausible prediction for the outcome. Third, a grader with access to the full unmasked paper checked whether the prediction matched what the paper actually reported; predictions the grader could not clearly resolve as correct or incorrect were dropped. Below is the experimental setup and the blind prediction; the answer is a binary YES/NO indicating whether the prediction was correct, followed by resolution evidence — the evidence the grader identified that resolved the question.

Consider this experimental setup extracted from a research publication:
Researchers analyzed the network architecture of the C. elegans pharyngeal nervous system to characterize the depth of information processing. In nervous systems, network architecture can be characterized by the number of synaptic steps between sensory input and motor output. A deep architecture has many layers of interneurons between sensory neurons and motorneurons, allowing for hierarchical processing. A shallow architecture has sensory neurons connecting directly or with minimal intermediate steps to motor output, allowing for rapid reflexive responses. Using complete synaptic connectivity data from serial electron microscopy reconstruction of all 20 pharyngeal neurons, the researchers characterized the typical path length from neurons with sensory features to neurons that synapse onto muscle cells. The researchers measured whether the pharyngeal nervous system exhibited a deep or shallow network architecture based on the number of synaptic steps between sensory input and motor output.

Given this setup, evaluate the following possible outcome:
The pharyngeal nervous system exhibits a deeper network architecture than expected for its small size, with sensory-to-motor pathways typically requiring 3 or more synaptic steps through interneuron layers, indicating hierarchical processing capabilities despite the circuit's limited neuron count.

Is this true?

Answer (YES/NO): NO